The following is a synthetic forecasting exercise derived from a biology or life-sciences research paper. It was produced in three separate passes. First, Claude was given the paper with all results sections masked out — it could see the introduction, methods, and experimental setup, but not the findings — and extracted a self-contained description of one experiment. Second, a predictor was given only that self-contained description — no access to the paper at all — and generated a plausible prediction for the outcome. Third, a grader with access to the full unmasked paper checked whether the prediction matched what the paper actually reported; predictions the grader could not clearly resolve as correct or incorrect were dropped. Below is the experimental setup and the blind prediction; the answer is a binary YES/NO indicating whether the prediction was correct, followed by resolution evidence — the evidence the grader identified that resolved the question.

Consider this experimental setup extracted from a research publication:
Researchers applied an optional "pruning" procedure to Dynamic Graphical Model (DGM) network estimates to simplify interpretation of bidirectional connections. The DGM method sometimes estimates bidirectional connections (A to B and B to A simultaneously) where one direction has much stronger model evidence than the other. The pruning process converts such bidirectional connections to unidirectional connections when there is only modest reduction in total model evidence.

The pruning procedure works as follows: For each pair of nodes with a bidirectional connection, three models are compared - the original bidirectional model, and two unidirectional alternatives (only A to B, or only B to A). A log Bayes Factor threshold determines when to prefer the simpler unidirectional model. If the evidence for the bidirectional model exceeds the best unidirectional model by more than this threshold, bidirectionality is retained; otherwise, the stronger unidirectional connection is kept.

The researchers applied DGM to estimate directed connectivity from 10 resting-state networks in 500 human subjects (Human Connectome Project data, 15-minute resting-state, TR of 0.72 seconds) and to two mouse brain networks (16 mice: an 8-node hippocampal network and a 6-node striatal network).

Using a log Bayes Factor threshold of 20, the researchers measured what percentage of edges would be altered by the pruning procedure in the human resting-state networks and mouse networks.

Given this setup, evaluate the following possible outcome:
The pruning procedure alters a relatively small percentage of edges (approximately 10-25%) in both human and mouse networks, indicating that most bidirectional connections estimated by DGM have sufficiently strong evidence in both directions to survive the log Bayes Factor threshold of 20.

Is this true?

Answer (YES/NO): NO